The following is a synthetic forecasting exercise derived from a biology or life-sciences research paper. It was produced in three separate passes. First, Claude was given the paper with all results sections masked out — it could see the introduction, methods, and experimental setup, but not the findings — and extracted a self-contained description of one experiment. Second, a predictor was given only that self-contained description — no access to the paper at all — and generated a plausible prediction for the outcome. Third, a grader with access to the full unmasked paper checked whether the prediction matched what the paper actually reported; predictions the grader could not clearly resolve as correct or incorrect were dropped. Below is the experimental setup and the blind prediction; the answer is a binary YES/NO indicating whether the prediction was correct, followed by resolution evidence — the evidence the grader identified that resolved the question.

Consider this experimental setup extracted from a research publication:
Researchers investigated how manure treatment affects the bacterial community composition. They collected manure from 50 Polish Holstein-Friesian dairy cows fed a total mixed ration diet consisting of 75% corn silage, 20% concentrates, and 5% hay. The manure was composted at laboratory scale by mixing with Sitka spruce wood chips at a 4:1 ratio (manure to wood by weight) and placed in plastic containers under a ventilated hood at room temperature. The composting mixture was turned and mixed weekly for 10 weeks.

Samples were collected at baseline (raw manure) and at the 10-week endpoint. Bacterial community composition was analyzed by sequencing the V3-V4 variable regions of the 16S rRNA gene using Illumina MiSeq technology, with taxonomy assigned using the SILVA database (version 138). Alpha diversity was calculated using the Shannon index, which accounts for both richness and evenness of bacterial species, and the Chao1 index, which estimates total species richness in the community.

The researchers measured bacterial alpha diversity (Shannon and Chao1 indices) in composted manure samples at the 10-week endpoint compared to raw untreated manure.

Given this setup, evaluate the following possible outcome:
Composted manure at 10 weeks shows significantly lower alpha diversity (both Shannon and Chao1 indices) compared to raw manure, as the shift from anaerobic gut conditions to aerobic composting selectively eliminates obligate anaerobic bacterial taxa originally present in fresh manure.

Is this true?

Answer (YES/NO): NO